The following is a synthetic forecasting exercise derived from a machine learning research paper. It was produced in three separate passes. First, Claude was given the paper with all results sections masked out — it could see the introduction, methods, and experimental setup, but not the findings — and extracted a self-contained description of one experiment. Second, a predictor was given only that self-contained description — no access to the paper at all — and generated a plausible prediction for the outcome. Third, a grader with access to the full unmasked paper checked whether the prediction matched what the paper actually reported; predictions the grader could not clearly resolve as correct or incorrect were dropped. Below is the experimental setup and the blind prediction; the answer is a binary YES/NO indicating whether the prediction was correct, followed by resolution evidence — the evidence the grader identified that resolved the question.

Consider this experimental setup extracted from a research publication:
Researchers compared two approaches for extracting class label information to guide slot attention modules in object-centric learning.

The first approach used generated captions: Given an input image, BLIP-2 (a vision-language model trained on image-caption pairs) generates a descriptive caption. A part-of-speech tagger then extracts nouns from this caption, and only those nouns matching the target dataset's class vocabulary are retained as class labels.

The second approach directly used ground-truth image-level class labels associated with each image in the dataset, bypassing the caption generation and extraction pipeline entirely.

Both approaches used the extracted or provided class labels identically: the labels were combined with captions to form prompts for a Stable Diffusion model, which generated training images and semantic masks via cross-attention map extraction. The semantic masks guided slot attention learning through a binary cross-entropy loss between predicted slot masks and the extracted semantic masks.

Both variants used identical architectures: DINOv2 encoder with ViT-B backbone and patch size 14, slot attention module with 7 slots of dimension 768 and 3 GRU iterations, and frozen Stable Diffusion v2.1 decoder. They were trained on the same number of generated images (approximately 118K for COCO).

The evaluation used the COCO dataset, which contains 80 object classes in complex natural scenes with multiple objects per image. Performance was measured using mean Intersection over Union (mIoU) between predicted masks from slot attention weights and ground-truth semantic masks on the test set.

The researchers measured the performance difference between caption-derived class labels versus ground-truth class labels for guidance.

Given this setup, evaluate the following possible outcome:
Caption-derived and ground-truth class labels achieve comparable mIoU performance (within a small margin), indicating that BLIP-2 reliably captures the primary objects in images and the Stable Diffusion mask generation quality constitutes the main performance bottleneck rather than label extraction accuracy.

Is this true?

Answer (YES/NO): NO